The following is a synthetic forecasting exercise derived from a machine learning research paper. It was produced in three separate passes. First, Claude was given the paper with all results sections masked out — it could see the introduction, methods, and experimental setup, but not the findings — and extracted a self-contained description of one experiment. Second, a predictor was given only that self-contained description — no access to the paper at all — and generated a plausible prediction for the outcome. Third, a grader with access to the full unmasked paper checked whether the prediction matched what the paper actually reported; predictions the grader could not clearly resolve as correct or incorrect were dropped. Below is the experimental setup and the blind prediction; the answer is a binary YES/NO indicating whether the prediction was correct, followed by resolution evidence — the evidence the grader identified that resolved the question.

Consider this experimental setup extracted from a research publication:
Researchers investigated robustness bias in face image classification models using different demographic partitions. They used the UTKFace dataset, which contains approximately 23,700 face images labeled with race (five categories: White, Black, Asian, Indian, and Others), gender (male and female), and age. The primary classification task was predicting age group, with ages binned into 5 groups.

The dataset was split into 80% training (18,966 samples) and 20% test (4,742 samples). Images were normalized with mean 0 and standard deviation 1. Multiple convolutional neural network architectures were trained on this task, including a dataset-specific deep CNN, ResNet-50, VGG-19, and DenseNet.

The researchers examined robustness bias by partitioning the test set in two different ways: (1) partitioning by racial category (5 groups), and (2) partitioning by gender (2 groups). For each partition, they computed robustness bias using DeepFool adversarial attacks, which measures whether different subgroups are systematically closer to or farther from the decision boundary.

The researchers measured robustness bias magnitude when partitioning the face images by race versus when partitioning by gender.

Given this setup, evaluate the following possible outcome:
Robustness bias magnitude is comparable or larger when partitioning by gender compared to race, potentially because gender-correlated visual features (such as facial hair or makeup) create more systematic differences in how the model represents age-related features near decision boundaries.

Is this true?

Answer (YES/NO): NO